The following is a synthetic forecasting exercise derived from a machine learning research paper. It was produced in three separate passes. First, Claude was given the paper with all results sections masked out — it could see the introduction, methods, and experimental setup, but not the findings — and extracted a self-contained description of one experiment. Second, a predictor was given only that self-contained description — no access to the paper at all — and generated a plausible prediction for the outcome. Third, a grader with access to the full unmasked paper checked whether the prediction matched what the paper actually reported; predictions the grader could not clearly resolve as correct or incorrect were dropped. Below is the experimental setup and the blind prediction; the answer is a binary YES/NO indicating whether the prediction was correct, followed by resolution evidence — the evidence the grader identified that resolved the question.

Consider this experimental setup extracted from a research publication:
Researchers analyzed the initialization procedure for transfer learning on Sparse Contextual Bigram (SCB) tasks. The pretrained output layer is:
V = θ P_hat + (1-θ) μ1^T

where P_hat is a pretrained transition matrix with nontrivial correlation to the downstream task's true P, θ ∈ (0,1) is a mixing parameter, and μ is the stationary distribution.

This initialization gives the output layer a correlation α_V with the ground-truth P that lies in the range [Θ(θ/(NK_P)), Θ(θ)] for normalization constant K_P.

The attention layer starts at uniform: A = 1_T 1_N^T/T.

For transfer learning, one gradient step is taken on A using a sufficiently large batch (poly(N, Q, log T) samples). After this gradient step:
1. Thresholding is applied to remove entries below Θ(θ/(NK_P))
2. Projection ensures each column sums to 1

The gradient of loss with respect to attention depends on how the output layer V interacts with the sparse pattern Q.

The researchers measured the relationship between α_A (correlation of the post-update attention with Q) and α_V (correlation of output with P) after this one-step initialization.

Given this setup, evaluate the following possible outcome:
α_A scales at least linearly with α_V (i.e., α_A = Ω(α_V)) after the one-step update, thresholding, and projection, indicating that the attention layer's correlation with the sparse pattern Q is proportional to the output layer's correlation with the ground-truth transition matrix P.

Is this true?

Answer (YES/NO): YES